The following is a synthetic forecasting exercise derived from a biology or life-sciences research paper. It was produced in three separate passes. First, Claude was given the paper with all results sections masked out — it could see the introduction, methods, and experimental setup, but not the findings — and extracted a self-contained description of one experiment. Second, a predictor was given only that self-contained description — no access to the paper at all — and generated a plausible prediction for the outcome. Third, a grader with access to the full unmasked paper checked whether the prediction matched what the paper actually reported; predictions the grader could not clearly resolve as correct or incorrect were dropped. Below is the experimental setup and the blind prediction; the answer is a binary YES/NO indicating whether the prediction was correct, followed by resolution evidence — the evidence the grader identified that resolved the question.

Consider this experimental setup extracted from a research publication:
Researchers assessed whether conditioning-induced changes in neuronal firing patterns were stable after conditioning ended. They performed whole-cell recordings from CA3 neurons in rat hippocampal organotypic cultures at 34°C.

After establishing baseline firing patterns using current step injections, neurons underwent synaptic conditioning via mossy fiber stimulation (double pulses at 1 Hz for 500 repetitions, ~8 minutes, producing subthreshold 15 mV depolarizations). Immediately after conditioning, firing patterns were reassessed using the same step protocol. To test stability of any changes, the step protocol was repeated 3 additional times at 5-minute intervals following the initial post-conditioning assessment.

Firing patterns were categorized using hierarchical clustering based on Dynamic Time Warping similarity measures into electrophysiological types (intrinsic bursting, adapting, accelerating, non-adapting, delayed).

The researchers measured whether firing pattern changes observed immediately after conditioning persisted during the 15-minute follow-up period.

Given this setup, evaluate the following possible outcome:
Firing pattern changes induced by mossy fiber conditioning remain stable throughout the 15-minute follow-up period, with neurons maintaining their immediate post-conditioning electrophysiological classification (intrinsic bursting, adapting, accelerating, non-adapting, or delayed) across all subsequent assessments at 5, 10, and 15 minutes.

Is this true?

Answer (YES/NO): YES